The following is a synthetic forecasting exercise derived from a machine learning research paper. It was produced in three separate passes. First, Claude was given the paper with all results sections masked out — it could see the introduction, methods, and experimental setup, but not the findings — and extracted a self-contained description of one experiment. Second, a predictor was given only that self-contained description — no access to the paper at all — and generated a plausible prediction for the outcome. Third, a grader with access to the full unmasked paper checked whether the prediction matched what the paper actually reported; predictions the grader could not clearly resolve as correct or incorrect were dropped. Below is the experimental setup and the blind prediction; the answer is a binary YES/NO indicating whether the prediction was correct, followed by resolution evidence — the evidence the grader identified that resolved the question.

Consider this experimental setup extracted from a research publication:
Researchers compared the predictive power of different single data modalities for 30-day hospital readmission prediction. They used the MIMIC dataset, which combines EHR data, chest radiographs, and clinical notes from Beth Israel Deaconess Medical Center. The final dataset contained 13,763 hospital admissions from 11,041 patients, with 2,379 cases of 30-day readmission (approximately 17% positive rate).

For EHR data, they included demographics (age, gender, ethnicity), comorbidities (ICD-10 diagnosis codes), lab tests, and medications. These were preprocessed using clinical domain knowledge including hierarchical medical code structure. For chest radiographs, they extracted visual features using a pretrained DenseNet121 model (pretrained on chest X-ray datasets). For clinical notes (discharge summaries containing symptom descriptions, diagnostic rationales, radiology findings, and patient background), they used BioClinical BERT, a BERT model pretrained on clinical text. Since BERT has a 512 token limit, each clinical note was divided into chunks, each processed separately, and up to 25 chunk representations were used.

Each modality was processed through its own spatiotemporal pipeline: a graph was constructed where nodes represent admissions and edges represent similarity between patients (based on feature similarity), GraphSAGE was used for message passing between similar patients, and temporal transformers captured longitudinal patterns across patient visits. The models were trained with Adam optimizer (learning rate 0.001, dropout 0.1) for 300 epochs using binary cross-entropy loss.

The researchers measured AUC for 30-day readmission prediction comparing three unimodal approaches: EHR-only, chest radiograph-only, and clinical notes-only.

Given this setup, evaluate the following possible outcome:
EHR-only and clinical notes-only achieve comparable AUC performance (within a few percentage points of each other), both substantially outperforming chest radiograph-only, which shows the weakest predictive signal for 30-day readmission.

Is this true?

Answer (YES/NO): NO